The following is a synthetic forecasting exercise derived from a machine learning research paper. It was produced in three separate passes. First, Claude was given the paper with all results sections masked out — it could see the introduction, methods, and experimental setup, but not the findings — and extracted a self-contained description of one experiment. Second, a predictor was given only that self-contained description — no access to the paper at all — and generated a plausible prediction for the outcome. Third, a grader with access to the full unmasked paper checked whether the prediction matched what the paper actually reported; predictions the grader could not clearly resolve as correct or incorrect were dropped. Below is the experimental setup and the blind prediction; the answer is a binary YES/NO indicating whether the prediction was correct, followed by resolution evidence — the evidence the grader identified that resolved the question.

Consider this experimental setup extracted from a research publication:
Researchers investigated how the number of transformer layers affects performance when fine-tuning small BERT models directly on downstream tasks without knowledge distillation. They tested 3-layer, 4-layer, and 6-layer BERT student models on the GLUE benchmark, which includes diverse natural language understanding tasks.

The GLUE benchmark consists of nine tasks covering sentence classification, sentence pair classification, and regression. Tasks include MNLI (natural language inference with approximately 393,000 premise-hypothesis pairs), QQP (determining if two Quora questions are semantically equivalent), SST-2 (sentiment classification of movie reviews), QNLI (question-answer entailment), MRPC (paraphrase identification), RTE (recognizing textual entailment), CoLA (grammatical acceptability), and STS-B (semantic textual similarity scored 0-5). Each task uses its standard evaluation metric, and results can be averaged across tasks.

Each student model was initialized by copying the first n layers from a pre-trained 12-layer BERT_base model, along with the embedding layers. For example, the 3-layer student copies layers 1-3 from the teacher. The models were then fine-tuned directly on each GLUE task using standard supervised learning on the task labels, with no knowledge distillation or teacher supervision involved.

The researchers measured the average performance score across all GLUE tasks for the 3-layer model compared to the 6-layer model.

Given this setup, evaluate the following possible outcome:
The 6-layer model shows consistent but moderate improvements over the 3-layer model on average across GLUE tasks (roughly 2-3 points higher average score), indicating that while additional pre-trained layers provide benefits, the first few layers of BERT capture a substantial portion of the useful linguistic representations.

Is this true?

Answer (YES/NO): NO